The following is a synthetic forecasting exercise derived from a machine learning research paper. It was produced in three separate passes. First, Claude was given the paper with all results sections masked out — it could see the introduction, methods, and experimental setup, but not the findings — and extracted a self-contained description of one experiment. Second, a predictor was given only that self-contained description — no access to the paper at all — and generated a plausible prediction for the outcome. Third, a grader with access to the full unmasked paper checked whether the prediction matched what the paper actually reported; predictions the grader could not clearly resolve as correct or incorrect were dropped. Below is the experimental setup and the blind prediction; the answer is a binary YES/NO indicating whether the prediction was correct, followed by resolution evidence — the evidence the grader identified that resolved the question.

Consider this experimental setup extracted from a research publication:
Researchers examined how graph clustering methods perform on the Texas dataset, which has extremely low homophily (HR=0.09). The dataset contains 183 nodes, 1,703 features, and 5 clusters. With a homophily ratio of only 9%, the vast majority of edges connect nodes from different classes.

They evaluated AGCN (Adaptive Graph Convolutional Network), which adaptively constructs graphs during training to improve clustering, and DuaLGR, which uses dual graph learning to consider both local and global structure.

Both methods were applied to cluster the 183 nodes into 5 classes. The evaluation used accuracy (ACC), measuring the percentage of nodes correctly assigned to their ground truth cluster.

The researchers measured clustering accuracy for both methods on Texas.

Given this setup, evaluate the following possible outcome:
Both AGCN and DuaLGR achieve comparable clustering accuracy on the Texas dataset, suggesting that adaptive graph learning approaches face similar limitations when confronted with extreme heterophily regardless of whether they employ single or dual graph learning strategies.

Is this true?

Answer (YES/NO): NO